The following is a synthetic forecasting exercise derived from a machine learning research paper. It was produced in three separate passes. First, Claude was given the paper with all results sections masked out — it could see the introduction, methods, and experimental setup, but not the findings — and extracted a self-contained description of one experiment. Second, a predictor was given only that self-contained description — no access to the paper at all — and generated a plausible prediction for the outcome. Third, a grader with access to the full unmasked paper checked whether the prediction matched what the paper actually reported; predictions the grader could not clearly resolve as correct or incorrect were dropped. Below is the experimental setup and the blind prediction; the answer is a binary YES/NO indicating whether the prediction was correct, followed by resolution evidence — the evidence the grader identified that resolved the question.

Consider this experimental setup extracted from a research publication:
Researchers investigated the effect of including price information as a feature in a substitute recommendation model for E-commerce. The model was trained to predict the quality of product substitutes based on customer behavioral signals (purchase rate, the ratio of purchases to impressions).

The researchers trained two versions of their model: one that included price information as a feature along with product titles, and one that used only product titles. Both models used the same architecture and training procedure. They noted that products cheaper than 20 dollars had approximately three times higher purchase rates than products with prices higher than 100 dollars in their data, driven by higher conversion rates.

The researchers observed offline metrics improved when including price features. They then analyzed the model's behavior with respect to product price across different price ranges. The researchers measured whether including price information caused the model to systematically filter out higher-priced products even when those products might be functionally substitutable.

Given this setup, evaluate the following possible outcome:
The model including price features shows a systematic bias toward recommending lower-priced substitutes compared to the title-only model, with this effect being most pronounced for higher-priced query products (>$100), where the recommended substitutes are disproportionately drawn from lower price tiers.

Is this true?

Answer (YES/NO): NO